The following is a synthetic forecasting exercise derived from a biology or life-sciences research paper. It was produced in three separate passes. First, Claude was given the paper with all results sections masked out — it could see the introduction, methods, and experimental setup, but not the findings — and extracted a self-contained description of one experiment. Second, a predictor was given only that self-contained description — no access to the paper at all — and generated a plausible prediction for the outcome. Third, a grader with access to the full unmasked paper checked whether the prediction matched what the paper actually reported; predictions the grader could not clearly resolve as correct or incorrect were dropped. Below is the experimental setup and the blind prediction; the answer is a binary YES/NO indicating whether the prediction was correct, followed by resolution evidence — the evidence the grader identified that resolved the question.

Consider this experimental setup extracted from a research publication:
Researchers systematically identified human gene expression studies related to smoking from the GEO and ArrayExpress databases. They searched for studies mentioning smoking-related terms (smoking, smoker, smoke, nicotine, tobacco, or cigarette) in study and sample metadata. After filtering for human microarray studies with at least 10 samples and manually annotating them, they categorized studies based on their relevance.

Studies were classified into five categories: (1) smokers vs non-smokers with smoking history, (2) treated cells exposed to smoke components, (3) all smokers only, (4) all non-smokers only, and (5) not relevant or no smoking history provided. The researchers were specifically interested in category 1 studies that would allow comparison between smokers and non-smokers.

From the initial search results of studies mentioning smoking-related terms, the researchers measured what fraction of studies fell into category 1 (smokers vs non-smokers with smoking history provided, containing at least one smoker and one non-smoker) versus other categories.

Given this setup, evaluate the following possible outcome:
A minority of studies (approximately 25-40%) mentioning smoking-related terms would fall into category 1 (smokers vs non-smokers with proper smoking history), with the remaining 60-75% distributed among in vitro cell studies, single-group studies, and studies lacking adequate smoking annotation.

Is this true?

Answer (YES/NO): YES